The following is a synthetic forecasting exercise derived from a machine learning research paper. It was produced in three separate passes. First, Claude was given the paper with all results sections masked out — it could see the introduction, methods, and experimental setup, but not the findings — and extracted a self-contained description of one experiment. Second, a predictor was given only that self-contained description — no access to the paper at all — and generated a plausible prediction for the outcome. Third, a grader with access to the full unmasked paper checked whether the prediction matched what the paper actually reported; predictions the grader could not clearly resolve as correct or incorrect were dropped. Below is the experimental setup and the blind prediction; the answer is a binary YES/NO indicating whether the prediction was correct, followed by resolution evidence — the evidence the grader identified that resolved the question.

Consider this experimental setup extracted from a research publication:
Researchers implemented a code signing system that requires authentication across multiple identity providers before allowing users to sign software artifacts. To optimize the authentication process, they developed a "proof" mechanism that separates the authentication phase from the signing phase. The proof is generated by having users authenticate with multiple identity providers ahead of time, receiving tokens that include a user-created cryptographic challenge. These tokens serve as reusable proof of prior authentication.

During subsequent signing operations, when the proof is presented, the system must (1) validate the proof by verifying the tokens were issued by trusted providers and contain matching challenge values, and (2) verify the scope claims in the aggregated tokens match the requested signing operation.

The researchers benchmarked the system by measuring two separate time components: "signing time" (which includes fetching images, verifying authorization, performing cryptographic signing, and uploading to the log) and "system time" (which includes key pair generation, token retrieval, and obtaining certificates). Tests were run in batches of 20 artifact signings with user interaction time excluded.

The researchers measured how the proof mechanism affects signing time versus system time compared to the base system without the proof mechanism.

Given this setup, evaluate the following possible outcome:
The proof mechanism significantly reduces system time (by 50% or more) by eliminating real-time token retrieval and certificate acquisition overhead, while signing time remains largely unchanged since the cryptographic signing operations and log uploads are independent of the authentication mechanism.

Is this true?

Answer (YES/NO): NO